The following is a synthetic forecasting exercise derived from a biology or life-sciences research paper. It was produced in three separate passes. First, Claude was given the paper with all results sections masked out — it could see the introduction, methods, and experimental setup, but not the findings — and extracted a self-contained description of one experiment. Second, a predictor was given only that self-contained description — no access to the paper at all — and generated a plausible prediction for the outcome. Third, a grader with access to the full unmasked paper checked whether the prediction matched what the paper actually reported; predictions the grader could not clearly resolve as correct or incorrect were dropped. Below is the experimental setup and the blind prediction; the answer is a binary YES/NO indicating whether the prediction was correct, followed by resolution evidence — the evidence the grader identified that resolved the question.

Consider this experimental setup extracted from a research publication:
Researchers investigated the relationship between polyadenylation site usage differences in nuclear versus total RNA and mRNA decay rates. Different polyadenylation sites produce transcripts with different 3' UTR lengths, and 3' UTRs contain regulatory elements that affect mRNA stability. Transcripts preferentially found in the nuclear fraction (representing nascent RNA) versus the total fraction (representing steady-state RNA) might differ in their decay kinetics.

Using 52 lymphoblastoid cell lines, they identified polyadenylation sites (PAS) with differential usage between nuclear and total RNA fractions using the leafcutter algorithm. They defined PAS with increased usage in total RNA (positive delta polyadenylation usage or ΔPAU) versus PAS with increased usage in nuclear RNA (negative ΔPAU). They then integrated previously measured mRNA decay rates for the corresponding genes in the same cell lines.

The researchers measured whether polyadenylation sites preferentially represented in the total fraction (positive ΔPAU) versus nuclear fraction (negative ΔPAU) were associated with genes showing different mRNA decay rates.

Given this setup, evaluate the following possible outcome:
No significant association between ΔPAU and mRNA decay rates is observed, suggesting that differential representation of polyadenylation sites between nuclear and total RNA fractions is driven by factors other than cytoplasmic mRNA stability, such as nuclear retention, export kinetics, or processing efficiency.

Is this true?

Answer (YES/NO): NO